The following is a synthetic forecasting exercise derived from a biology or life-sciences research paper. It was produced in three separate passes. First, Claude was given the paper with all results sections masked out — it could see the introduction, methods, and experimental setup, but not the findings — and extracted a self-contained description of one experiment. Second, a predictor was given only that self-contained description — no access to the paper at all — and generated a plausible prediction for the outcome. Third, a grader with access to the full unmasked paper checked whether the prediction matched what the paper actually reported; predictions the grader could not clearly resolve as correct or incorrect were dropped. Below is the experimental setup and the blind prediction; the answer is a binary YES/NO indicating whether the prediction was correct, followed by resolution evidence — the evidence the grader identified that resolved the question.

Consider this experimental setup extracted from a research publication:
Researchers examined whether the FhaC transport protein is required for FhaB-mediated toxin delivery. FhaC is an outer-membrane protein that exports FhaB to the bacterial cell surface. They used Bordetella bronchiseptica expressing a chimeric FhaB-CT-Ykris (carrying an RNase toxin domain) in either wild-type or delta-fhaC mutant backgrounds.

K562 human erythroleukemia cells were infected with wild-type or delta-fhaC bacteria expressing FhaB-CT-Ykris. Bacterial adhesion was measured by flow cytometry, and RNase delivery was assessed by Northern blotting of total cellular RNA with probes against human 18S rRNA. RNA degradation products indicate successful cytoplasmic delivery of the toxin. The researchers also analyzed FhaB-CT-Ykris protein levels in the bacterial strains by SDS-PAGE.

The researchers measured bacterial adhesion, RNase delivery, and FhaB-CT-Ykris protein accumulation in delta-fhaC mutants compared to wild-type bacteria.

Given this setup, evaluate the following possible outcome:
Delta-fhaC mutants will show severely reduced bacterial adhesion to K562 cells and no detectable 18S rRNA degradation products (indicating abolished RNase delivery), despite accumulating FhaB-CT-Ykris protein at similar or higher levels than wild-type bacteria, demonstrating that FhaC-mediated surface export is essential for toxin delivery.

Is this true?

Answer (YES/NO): NO